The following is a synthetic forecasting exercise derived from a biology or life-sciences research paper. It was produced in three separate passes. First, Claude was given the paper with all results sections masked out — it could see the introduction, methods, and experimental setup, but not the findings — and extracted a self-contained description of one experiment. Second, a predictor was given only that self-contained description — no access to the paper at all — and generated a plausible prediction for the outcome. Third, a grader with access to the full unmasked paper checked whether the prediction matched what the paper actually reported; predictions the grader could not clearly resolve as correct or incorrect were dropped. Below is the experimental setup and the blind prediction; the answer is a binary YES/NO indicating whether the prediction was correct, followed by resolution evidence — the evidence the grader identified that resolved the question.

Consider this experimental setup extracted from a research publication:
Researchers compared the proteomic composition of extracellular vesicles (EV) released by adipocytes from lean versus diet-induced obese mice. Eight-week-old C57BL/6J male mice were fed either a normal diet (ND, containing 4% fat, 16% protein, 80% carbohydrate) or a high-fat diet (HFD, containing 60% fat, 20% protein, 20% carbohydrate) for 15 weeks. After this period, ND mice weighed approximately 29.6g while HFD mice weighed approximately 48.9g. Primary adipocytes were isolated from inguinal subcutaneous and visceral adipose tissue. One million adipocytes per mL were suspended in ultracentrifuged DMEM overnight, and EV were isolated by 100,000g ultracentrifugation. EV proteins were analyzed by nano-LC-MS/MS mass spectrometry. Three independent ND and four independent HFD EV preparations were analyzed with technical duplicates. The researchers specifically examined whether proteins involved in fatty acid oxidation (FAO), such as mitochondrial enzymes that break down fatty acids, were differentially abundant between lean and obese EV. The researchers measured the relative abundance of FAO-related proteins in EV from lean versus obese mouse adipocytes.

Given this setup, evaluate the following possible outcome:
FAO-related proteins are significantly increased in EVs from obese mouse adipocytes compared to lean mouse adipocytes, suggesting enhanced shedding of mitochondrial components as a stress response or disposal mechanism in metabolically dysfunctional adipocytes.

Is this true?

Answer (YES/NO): NO